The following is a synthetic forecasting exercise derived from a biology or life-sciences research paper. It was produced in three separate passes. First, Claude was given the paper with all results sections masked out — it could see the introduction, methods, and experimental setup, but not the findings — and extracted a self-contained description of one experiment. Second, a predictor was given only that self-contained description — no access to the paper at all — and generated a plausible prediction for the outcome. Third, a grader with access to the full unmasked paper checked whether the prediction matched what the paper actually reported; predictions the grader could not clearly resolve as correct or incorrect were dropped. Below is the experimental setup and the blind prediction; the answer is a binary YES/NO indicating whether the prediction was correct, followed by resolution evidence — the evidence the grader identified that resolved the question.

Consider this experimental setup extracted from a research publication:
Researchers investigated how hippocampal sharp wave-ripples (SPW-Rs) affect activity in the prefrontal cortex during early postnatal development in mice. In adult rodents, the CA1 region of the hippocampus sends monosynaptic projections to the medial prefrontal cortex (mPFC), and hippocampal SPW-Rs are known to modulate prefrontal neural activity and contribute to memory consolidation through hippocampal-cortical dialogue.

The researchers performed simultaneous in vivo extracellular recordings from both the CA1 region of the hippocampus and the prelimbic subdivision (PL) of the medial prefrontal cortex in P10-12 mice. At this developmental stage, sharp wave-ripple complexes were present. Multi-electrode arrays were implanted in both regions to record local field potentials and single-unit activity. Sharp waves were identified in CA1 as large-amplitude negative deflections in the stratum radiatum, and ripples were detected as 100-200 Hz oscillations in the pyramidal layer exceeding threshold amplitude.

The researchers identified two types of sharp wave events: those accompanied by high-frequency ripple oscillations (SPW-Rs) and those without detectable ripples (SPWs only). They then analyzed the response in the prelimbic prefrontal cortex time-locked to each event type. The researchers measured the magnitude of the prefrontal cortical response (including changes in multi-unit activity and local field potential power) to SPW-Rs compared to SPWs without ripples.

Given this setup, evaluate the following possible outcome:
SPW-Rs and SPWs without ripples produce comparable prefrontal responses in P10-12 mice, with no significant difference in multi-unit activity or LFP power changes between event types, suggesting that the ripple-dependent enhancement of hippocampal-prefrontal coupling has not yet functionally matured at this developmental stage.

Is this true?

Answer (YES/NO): NO